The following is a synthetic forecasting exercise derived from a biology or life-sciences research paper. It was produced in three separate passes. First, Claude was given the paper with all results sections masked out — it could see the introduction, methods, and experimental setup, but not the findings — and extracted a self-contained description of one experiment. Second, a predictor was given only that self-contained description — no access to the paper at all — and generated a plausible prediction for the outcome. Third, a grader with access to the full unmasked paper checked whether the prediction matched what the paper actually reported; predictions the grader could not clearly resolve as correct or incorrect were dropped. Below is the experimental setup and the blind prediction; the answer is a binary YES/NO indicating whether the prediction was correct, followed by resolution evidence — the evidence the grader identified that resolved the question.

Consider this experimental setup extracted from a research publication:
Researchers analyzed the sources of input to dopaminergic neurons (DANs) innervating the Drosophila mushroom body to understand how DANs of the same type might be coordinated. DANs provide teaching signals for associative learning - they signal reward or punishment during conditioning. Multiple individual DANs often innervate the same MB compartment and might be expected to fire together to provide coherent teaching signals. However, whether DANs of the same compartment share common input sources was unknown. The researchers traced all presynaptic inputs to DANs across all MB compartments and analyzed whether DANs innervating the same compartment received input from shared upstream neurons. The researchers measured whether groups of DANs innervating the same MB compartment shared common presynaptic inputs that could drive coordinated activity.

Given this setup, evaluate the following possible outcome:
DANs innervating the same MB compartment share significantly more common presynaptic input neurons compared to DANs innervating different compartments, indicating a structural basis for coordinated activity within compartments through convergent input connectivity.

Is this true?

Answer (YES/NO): YES